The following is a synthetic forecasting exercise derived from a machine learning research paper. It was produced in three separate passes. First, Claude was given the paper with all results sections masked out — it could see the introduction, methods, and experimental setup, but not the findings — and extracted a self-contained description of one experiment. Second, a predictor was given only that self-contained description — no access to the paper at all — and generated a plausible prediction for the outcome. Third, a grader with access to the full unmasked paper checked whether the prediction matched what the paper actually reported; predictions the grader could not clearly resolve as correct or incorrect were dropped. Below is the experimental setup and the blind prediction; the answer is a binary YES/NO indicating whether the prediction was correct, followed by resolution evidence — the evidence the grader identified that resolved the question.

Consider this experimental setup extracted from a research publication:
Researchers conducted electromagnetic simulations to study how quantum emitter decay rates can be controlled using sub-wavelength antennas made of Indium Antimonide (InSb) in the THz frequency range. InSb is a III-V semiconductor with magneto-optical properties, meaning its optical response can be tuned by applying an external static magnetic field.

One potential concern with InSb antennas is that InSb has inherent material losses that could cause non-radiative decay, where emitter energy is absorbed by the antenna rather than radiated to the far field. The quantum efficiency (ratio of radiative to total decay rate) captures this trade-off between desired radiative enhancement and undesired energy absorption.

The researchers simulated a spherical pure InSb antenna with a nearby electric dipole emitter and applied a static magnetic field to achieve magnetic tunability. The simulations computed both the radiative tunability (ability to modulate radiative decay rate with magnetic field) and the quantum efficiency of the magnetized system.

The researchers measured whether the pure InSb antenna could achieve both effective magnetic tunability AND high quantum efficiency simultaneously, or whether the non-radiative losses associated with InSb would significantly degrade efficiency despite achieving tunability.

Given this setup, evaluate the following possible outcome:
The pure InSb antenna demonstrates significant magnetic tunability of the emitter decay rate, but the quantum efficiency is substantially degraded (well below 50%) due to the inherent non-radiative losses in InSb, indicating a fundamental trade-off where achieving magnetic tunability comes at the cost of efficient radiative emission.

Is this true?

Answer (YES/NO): YES